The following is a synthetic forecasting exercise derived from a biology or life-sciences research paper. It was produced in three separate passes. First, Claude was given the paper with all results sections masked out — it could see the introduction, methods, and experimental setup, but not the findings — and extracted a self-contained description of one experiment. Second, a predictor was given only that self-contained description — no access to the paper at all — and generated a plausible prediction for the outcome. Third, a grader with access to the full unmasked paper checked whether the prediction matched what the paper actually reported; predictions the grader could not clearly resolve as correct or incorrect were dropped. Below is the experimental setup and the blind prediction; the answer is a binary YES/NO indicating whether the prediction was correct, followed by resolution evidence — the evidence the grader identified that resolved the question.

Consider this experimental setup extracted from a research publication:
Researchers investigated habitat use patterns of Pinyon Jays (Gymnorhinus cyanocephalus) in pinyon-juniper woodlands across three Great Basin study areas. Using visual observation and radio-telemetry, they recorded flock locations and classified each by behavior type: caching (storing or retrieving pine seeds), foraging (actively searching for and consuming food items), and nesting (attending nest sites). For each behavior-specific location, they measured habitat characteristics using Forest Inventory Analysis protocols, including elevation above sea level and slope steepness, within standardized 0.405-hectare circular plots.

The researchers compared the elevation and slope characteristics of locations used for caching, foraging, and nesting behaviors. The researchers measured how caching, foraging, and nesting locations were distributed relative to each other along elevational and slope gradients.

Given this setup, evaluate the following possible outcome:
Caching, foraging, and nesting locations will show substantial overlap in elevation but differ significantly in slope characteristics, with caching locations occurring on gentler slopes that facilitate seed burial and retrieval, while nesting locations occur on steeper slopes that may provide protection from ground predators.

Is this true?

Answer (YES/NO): NO